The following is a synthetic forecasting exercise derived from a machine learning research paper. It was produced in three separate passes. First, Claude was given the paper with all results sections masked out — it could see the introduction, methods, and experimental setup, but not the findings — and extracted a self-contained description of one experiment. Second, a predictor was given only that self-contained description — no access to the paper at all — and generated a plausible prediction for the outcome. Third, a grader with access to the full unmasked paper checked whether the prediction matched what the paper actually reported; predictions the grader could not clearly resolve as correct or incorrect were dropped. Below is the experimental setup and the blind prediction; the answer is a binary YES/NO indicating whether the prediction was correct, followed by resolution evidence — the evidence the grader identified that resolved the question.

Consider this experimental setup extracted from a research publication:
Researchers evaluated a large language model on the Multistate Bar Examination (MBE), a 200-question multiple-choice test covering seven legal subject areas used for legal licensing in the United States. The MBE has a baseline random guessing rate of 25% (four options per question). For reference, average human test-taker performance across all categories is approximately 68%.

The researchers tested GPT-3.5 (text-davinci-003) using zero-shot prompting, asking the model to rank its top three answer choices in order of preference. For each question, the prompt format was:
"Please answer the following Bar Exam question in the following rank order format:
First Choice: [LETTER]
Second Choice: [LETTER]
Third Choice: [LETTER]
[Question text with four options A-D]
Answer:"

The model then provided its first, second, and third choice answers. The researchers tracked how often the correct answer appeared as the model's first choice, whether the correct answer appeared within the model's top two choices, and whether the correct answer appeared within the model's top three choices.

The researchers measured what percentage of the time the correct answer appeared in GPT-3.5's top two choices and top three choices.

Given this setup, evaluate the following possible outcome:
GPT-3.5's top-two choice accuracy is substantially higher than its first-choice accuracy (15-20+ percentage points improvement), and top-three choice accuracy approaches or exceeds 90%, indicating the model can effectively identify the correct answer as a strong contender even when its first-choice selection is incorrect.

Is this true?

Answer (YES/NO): YES